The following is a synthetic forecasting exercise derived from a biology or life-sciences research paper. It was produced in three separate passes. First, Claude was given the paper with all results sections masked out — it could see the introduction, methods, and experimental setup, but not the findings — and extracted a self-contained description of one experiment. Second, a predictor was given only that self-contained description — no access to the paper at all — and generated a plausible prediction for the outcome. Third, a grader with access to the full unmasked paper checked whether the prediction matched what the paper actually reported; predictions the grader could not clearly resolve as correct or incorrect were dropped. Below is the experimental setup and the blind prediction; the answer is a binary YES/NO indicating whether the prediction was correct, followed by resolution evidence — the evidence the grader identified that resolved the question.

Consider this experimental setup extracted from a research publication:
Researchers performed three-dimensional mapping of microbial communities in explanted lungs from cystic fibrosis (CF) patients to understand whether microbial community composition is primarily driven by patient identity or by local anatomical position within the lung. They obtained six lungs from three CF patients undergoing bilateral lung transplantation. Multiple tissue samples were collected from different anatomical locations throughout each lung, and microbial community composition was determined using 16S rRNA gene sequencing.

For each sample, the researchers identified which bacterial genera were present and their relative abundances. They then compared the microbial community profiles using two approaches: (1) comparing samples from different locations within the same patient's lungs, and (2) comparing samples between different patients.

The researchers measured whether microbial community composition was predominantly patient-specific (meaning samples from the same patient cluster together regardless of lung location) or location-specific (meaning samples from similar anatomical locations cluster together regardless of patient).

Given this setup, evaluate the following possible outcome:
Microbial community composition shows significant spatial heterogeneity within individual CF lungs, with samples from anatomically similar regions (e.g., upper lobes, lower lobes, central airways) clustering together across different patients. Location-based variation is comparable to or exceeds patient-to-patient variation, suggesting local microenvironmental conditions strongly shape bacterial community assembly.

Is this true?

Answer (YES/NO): NO